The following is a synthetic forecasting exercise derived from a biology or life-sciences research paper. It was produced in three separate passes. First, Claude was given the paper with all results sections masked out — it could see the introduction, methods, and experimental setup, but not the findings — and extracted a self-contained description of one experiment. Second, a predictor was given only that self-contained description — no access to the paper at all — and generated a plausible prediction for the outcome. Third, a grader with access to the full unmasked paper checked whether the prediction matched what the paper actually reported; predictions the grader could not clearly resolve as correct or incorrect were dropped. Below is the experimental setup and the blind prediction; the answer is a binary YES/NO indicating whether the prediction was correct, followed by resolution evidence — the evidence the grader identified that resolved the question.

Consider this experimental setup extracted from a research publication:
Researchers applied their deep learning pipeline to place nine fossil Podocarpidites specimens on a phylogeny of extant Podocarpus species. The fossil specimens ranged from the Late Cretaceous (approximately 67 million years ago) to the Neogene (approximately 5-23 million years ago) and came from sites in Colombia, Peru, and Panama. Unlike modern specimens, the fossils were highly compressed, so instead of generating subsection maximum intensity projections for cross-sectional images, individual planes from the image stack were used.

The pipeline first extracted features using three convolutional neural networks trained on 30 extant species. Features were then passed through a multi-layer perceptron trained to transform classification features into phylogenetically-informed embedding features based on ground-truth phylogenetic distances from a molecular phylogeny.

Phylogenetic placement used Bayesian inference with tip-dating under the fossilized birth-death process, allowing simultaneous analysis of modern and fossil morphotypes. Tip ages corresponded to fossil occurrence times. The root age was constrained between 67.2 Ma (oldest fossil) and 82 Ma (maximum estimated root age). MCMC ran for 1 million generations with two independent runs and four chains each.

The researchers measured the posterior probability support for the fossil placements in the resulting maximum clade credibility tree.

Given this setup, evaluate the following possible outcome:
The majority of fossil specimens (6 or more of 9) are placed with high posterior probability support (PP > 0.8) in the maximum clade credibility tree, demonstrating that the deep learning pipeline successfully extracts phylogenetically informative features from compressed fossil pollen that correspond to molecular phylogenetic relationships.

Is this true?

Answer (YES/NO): NO